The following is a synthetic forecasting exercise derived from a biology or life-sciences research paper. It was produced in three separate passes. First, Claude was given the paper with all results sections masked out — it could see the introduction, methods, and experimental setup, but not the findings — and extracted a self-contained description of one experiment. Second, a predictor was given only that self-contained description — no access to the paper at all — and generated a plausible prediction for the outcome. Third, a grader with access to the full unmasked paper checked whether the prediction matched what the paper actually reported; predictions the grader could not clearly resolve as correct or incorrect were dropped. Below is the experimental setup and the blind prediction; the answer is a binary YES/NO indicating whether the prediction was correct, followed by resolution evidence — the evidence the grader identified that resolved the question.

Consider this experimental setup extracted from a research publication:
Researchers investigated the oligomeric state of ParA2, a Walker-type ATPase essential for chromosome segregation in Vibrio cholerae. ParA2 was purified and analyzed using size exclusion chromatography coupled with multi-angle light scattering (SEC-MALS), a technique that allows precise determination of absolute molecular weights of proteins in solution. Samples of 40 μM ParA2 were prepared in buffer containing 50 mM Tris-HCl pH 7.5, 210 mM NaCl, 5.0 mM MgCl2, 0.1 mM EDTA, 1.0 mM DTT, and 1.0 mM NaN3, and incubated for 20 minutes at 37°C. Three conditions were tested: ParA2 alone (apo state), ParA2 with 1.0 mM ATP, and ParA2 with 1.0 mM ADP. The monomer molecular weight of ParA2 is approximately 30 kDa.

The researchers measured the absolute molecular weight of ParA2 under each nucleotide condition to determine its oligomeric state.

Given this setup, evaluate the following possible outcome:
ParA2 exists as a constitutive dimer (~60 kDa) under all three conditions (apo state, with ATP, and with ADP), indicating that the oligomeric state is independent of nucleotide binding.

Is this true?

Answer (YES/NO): NO